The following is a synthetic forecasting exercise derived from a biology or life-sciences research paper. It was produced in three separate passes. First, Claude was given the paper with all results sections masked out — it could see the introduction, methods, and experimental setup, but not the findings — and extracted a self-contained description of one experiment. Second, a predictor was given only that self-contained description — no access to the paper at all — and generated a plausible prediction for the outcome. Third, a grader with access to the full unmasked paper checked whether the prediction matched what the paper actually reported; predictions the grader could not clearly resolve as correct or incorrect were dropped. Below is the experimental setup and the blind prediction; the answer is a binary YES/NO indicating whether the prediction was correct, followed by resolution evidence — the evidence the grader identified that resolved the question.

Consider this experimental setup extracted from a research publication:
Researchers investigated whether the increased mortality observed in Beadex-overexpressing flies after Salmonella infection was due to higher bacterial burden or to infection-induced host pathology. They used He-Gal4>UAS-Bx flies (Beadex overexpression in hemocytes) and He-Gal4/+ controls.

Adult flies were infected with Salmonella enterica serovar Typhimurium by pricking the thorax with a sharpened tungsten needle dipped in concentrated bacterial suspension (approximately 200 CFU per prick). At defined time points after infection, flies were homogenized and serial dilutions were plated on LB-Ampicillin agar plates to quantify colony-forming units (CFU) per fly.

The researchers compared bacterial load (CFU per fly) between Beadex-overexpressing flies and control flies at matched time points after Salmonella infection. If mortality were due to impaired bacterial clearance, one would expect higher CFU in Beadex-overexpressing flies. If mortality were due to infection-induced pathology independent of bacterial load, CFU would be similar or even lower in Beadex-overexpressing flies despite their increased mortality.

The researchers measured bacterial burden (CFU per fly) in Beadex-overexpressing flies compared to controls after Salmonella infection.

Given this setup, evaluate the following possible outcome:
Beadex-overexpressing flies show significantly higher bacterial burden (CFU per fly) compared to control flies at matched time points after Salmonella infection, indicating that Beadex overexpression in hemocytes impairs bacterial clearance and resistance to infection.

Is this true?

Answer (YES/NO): NO